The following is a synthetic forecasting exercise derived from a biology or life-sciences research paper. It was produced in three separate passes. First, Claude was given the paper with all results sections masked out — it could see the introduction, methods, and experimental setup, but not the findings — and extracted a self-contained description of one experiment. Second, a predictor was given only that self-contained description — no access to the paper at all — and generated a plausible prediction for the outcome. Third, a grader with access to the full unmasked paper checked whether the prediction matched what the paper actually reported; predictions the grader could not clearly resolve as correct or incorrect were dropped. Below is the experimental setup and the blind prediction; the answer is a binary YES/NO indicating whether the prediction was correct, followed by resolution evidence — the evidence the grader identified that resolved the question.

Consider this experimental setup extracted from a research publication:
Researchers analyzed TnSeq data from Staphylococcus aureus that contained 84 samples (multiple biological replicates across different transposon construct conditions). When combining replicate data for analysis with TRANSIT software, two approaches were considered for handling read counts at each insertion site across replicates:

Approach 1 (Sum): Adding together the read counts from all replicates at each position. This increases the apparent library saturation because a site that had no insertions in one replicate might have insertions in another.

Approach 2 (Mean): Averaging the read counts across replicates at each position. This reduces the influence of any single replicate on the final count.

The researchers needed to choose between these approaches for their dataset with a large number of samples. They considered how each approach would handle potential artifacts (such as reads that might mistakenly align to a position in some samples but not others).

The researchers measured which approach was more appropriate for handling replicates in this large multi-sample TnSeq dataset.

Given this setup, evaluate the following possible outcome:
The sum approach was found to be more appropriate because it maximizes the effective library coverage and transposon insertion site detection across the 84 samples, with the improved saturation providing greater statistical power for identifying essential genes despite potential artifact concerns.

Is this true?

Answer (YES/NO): NO